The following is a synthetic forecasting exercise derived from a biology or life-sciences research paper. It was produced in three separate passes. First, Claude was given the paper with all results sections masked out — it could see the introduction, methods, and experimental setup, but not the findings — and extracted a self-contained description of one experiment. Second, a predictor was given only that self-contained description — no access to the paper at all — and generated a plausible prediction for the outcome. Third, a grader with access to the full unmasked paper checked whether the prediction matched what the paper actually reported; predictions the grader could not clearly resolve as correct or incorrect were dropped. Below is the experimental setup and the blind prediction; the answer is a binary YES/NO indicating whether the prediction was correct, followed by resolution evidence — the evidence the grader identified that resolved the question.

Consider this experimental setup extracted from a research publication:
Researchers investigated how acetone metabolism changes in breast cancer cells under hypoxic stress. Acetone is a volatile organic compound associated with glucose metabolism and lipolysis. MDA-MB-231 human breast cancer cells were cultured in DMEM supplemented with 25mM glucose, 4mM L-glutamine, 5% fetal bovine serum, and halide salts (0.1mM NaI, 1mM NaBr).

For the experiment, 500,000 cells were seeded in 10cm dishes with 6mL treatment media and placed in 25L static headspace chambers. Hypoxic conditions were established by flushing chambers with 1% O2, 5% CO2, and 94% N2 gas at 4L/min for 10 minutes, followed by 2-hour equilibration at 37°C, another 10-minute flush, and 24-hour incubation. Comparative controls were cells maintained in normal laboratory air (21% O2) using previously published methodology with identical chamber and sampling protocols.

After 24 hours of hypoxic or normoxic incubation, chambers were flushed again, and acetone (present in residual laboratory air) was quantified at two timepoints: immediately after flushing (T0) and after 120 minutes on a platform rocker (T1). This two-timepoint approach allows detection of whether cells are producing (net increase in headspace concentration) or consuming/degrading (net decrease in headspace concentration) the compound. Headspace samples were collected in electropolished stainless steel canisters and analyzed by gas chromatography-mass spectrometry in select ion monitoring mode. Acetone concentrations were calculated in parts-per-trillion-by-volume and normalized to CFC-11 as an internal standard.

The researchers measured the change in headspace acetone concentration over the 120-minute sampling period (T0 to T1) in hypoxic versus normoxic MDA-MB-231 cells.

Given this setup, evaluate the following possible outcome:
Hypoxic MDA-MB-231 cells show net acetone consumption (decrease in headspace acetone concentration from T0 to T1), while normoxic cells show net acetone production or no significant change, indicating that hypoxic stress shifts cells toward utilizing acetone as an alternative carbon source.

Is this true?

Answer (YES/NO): YES